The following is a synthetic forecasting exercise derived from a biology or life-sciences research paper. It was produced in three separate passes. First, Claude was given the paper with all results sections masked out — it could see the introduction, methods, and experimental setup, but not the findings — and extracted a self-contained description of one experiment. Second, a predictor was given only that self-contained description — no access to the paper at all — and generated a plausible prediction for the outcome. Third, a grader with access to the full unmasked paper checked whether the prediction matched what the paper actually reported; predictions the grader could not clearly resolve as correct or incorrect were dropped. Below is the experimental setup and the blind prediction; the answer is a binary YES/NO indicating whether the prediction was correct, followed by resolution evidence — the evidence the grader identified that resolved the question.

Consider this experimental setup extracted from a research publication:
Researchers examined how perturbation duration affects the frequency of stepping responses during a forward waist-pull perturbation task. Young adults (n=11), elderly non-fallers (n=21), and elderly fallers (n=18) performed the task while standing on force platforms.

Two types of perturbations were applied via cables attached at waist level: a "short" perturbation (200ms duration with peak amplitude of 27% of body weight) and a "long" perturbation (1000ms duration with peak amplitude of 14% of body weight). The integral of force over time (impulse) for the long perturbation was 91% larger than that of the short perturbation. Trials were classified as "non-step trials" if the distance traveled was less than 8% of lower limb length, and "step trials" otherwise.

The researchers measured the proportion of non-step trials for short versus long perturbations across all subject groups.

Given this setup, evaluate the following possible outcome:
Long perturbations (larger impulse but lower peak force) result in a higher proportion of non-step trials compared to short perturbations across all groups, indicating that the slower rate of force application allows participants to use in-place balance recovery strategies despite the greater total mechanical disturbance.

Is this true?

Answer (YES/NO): NO